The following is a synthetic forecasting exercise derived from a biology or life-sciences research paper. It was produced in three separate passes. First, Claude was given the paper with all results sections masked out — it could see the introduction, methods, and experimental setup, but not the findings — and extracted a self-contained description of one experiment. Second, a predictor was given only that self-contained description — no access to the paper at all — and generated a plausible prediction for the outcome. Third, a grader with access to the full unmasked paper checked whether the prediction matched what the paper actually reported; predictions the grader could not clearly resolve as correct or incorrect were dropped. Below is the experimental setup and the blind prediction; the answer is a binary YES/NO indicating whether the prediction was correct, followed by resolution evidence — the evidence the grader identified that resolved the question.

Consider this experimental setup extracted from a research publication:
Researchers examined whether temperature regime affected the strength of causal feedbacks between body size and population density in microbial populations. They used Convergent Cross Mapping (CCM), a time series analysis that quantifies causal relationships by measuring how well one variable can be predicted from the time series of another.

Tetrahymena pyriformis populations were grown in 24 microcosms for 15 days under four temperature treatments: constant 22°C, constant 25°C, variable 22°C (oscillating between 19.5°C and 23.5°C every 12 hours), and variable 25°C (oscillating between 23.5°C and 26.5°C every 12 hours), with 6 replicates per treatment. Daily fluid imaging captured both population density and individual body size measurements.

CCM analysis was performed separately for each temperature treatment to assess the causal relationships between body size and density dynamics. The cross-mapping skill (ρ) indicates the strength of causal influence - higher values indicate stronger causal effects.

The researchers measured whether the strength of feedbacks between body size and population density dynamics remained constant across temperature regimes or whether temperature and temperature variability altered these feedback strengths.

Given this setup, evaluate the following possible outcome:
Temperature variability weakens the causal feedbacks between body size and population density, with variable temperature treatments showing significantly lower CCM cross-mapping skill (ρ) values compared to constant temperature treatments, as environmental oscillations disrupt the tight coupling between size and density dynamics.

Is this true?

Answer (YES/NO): NO